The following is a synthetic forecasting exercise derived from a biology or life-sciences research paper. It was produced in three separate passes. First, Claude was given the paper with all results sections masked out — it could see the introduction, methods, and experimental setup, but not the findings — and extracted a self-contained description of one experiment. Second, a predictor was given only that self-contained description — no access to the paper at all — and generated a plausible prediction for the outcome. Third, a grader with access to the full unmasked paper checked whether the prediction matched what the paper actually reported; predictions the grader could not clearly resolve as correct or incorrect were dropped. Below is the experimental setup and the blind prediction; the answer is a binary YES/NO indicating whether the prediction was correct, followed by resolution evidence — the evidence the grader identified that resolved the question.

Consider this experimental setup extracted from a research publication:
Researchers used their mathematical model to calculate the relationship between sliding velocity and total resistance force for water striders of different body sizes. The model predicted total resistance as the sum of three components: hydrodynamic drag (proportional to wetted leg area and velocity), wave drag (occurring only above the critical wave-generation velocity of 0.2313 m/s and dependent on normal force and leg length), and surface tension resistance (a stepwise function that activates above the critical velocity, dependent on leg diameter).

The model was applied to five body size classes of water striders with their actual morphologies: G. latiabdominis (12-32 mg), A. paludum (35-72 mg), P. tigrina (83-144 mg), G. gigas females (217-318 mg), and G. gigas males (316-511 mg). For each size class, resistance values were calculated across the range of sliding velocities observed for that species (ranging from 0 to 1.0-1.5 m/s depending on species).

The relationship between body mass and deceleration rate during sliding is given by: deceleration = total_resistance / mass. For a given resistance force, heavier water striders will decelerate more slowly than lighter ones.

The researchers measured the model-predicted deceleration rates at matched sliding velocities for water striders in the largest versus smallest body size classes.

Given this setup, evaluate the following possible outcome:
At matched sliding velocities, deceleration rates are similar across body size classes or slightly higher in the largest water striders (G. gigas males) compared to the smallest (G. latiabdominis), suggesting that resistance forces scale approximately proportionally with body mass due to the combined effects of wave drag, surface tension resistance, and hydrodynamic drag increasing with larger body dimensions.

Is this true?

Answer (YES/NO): NO